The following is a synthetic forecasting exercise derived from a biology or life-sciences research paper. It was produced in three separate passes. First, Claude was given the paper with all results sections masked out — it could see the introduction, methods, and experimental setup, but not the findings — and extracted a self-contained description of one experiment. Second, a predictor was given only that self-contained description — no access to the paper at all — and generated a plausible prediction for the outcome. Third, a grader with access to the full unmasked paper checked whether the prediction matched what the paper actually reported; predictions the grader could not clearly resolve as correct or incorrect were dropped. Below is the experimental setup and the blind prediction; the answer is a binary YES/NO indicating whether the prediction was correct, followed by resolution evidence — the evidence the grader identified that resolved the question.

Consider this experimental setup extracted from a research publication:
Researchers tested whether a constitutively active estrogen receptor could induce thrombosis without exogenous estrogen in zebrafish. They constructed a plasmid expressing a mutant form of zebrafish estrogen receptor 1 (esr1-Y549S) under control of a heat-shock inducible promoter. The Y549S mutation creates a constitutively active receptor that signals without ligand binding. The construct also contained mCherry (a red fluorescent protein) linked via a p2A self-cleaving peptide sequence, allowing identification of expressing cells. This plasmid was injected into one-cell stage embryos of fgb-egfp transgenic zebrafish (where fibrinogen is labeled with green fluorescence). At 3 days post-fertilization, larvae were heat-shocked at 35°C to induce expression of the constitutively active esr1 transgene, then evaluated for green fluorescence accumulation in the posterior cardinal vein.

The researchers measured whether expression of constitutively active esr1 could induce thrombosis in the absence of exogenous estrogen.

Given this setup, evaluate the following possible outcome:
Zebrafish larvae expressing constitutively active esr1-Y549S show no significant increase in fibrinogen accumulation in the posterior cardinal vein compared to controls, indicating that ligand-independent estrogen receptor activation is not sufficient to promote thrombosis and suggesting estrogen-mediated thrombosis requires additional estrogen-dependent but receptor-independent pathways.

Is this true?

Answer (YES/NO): YES